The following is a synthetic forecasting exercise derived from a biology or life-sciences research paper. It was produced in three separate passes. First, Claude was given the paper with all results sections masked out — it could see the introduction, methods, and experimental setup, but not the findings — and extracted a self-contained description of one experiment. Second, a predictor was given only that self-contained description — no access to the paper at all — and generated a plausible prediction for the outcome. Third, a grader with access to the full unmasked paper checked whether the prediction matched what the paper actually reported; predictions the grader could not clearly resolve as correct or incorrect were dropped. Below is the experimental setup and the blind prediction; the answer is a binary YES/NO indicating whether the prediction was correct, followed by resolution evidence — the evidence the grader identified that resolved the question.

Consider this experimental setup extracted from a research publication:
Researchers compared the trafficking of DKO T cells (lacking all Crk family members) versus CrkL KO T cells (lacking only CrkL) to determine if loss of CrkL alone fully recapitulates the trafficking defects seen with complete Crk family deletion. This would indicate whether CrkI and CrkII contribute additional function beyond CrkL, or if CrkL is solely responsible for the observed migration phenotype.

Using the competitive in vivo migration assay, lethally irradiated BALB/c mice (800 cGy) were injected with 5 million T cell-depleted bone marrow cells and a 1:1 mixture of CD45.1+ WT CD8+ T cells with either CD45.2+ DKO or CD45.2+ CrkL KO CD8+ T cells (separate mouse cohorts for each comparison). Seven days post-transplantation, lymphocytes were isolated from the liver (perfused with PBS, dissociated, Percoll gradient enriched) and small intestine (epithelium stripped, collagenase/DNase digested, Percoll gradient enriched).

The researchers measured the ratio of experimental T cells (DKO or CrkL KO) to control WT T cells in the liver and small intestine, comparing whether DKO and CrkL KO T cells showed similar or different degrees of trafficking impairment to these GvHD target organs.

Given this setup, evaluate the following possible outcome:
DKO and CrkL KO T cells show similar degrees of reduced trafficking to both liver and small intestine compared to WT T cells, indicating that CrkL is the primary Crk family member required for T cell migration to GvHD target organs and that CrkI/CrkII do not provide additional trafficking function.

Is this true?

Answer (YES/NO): YES